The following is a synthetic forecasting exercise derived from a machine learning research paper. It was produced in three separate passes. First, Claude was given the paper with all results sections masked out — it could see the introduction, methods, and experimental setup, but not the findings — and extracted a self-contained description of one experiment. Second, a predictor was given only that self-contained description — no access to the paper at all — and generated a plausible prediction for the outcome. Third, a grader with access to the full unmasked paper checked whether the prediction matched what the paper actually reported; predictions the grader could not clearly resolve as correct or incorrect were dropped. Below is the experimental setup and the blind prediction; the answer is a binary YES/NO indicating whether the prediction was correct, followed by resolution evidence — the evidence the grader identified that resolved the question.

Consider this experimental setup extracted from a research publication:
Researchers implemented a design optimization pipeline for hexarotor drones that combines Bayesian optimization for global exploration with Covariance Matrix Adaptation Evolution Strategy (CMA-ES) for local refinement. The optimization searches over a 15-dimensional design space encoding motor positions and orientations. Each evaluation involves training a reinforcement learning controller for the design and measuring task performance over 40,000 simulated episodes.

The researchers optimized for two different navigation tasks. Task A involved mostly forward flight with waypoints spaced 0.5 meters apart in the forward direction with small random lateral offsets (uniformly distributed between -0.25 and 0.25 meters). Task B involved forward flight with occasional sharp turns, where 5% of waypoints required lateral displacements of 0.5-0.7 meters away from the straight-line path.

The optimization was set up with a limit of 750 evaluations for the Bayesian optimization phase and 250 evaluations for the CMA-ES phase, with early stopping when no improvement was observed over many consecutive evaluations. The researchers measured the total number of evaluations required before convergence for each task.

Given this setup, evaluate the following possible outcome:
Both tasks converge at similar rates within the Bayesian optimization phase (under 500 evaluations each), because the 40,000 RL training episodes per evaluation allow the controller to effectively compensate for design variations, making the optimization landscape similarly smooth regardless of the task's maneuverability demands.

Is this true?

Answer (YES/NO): NO